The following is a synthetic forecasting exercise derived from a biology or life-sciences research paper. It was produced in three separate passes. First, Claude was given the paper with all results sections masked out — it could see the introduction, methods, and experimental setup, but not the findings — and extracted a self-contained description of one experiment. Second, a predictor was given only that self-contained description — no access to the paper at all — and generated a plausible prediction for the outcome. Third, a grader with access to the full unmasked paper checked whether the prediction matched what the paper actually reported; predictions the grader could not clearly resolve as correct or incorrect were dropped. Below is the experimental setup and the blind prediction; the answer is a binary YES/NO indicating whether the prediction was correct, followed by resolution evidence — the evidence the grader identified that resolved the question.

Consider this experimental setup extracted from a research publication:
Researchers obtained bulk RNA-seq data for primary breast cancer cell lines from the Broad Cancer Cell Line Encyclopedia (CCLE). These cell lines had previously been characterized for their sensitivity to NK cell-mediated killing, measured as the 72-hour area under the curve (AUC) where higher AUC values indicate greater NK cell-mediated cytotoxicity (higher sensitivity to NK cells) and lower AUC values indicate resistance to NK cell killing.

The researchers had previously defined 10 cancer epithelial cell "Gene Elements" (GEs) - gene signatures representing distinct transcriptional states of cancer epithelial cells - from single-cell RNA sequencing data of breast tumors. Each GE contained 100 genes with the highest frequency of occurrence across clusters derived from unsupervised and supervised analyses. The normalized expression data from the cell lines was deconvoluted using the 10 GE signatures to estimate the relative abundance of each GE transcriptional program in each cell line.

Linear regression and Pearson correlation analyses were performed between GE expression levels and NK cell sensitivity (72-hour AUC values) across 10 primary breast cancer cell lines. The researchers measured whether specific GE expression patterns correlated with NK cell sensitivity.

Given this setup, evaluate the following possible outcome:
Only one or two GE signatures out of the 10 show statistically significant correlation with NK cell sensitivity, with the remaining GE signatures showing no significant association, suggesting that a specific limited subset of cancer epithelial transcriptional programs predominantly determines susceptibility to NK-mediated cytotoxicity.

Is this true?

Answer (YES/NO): YES